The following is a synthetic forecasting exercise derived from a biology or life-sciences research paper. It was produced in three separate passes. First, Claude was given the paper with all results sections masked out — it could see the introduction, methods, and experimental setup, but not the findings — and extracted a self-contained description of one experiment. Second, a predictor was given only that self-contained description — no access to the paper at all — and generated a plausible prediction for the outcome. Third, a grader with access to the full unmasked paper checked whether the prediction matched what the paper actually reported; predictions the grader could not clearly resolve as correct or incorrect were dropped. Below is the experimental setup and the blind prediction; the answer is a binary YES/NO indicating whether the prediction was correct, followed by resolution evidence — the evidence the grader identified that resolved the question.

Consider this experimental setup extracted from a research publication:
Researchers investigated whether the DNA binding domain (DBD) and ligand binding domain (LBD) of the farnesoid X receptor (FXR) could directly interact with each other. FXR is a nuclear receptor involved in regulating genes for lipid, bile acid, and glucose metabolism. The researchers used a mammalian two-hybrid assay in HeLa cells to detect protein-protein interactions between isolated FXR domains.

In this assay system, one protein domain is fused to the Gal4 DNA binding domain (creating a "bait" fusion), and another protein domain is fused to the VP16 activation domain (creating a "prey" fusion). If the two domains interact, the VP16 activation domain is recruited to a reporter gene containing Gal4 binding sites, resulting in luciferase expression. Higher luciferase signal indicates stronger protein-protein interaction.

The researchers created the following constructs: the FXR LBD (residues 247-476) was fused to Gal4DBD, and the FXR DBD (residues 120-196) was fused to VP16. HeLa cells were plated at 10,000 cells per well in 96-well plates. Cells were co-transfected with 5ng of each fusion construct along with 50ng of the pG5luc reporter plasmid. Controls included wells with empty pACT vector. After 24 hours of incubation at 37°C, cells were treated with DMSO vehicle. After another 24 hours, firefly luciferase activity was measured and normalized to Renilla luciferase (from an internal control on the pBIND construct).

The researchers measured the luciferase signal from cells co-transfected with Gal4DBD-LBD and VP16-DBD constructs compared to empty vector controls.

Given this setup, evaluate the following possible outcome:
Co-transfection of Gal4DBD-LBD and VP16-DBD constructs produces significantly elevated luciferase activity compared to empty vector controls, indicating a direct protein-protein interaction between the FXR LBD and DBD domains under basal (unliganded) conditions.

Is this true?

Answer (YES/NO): NO